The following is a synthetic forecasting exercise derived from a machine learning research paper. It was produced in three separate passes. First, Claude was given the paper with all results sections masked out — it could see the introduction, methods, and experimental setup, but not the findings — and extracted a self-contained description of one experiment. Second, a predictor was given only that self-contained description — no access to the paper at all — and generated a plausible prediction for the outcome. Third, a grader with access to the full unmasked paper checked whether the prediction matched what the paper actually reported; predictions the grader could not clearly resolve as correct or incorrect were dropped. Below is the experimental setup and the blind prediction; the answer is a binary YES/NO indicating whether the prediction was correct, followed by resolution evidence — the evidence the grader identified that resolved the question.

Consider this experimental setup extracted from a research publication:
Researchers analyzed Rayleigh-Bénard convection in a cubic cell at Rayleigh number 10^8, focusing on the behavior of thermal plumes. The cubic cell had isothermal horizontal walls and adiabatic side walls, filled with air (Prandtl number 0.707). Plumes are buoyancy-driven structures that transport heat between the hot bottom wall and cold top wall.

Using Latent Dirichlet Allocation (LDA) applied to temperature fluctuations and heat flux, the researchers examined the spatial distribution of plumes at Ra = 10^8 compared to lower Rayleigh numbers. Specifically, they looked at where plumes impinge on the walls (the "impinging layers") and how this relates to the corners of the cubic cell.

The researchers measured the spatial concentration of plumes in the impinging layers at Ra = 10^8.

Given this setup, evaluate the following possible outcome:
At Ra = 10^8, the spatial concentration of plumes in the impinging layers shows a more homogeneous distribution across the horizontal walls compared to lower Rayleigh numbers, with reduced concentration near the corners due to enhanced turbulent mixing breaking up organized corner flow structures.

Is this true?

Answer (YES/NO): NO